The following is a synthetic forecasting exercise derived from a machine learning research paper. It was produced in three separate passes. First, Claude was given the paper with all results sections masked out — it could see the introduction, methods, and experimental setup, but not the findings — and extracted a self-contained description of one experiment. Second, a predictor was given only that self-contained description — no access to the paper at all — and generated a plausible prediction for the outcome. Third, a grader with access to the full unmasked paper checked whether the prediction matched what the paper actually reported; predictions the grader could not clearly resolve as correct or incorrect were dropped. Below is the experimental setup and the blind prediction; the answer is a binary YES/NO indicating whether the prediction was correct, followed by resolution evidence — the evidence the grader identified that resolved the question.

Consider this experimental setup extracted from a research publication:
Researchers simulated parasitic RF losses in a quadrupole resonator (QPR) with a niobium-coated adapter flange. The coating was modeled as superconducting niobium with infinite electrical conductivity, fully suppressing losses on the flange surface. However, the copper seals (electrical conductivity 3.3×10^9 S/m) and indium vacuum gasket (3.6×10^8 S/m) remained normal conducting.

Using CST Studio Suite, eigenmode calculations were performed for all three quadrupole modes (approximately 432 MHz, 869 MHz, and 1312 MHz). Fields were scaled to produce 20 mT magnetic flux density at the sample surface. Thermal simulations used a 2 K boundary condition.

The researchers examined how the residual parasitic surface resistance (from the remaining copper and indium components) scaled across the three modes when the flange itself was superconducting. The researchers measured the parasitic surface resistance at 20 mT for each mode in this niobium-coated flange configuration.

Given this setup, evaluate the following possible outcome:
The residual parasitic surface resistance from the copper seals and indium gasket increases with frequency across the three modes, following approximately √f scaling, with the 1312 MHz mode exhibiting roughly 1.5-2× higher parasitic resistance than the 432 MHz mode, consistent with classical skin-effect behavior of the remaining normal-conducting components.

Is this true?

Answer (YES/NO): NO